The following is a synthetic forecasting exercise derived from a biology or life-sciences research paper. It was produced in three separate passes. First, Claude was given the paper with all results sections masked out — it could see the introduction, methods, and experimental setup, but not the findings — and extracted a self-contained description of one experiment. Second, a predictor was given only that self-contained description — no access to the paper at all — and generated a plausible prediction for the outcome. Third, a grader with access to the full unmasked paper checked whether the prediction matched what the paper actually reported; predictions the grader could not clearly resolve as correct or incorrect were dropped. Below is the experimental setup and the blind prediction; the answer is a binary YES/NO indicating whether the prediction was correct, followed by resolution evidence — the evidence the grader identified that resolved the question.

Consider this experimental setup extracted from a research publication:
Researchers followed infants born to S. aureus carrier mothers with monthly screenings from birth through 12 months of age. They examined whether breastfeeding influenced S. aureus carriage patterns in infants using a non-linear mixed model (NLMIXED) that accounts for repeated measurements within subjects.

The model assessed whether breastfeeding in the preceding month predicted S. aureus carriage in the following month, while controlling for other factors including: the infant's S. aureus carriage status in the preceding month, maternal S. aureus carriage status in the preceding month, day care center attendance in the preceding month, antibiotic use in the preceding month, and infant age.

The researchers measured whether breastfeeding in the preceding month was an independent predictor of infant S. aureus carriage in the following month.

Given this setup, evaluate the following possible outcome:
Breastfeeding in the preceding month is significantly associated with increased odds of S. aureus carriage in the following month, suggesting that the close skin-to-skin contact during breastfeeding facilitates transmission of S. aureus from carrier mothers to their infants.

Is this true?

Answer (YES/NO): NO